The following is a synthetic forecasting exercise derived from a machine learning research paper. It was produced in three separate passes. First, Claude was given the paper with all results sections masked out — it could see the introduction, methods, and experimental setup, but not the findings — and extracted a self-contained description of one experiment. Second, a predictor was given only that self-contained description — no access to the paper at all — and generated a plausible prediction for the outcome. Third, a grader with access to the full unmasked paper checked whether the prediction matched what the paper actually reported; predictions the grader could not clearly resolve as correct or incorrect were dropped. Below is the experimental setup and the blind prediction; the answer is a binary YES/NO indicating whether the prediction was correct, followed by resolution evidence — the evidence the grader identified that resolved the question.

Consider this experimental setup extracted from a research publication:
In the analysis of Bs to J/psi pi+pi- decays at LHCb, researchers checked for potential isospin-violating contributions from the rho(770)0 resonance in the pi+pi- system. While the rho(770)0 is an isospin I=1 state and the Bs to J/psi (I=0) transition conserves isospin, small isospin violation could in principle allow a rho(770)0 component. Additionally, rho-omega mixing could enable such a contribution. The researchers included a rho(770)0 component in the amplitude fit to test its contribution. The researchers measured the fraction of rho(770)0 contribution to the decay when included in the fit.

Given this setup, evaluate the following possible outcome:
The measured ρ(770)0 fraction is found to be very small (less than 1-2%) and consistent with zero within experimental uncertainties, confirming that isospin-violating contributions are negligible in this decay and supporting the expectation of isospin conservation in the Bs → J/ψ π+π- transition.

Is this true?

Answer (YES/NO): NO